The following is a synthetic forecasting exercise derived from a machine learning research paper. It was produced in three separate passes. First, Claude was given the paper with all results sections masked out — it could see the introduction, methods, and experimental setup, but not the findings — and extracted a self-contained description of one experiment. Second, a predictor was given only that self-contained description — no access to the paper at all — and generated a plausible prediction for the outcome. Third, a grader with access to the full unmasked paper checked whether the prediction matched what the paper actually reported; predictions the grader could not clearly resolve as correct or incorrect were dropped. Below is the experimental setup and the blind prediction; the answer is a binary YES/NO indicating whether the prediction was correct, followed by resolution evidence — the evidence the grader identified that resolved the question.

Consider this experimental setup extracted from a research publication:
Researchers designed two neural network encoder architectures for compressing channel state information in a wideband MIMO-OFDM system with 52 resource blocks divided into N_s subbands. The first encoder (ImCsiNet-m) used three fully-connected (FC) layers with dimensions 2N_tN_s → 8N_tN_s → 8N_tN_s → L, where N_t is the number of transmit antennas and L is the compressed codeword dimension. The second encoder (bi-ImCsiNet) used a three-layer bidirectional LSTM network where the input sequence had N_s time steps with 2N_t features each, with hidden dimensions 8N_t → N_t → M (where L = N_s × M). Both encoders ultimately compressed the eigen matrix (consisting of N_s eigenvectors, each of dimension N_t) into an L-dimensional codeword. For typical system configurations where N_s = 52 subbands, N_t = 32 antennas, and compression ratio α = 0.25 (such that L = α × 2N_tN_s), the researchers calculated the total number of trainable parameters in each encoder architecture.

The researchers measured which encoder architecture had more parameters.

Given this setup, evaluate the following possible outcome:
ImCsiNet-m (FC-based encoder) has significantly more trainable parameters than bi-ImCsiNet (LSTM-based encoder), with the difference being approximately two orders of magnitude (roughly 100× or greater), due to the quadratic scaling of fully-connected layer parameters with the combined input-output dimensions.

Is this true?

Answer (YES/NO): NO